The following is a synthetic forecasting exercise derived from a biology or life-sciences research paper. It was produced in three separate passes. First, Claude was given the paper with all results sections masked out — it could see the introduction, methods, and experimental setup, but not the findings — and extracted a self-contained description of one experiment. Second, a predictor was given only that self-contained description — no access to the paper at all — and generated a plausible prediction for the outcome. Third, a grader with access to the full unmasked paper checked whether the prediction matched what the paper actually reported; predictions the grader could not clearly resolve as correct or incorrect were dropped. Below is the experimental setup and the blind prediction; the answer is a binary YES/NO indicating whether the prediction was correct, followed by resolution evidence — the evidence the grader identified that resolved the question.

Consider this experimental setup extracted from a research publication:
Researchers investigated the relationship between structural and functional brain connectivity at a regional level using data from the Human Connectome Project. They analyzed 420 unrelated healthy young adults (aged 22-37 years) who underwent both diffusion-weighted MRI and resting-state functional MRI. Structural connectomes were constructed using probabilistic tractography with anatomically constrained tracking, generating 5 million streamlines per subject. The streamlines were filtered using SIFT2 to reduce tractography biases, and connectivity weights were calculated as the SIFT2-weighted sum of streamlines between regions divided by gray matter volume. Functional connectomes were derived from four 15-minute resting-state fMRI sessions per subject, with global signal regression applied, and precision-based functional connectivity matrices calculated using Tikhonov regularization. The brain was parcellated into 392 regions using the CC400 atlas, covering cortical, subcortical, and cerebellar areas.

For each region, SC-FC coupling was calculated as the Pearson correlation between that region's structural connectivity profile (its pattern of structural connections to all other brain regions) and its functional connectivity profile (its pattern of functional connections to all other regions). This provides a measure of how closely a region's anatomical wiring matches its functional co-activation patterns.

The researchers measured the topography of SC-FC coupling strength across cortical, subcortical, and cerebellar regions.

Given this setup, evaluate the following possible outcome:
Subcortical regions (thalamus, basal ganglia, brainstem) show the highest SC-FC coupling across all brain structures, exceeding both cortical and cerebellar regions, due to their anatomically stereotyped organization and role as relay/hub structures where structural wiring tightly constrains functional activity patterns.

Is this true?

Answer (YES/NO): NO